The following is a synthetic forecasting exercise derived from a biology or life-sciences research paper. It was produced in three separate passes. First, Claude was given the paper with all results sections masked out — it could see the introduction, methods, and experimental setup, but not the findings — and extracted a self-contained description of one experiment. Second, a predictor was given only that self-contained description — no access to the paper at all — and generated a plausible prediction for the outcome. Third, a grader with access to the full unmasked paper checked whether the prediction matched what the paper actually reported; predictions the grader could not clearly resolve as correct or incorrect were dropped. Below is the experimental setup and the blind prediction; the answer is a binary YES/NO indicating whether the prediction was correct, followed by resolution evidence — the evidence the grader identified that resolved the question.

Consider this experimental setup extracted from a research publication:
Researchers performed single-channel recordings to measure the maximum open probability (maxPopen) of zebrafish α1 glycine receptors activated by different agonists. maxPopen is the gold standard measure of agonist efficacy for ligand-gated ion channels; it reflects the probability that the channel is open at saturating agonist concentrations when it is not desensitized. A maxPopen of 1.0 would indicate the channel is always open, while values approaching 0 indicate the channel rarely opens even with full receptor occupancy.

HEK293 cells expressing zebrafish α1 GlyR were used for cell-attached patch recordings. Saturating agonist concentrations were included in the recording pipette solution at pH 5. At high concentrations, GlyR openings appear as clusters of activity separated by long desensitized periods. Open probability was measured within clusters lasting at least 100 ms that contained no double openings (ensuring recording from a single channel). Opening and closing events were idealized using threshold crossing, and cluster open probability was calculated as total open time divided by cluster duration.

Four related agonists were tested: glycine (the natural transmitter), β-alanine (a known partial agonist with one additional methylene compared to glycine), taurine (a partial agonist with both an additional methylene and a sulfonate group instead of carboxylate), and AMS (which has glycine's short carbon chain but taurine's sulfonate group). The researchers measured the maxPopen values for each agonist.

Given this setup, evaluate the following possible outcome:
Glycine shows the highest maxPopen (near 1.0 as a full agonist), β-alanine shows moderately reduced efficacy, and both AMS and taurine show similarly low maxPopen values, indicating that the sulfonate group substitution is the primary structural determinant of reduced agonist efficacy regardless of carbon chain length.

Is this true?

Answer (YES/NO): NO